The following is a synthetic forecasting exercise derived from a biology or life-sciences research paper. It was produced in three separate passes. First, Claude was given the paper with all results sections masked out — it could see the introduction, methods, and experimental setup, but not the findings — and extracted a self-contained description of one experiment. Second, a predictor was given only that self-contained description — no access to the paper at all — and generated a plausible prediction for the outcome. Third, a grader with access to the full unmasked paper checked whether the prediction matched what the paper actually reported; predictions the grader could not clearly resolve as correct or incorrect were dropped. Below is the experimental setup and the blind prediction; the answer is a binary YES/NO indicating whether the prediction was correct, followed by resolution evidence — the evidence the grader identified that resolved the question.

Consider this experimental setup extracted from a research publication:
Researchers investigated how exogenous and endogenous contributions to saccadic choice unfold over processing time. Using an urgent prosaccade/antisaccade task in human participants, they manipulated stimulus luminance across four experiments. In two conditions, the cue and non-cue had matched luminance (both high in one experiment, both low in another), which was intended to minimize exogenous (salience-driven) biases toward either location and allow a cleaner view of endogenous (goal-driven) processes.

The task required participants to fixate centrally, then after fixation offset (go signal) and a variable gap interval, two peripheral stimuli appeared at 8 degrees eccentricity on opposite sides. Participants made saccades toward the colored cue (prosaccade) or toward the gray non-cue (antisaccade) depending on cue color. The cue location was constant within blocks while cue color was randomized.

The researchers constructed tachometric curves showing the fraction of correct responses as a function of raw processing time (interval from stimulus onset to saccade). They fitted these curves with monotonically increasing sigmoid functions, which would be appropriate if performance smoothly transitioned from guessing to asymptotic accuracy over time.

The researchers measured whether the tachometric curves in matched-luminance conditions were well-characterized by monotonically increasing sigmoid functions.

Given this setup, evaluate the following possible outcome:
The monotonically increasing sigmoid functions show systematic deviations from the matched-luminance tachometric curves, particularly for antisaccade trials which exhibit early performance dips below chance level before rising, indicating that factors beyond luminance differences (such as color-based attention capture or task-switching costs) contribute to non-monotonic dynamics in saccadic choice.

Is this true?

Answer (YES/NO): NO